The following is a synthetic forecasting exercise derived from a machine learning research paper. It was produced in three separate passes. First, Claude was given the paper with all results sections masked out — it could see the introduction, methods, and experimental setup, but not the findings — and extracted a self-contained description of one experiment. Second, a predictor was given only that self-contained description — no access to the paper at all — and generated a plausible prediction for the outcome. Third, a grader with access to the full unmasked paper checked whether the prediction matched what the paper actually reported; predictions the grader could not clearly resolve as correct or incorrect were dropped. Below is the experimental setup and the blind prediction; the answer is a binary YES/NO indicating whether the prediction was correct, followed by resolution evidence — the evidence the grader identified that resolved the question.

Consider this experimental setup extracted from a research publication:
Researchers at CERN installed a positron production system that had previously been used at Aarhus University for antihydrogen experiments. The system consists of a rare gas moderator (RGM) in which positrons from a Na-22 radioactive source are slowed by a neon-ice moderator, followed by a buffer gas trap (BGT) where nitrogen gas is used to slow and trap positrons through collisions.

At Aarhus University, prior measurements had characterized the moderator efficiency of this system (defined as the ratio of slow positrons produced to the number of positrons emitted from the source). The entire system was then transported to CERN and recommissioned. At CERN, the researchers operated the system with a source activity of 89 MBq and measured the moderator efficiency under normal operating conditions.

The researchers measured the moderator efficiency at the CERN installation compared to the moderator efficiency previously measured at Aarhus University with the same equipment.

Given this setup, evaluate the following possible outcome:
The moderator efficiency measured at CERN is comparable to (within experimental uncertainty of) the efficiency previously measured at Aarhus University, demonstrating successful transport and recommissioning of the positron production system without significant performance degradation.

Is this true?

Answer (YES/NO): NO